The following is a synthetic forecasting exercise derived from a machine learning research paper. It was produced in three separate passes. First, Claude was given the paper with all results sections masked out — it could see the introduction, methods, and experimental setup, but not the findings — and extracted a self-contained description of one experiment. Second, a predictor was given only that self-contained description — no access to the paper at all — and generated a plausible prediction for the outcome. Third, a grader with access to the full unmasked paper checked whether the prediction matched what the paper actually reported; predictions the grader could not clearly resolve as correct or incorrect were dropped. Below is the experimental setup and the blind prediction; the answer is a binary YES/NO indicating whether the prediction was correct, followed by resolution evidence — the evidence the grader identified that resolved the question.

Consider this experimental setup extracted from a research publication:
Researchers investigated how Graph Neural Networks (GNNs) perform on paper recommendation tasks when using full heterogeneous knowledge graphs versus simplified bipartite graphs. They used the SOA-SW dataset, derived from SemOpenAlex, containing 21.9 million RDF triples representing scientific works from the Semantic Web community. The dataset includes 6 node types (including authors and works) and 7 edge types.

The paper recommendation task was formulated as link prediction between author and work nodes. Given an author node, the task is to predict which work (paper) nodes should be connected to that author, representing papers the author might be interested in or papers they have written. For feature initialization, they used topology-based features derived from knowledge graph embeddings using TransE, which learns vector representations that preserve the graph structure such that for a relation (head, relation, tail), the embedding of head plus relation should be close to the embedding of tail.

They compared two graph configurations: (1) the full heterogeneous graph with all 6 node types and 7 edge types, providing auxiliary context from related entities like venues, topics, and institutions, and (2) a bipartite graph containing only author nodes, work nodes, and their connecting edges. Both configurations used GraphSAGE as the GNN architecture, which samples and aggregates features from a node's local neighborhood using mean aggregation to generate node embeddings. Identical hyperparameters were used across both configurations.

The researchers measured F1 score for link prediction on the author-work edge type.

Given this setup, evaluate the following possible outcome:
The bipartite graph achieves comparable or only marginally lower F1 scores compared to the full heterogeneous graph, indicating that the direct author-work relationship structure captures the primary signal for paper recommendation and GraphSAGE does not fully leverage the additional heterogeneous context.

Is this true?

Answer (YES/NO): NO